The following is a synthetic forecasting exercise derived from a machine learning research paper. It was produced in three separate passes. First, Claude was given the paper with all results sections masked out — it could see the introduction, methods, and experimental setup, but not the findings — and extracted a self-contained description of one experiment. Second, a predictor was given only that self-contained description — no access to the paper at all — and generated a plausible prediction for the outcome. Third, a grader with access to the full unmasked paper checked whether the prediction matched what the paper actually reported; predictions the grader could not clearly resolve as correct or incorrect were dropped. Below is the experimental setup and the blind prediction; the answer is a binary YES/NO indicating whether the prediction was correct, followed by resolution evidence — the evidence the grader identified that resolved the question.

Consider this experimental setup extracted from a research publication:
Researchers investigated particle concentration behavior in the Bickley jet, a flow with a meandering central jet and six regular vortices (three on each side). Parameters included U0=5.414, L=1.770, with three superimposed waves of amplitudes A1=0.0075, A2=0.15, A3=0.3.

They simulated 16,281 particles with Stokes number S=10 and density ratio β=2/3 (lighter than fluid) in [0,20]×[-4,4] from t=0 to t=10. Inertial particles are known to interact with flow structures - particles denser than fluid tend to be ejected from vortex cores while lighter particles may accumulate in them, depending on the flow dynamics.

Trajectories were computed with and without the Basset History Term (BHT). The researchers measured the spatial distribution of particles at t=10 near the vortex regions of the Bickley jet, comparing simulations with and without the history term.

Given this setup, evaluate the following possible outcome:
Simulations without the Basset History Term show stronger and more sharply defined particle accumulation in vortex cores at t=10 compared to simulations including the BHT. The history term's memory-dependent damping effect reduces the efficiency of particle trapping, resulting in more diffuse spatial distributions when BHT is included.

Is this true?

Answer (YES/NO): NO